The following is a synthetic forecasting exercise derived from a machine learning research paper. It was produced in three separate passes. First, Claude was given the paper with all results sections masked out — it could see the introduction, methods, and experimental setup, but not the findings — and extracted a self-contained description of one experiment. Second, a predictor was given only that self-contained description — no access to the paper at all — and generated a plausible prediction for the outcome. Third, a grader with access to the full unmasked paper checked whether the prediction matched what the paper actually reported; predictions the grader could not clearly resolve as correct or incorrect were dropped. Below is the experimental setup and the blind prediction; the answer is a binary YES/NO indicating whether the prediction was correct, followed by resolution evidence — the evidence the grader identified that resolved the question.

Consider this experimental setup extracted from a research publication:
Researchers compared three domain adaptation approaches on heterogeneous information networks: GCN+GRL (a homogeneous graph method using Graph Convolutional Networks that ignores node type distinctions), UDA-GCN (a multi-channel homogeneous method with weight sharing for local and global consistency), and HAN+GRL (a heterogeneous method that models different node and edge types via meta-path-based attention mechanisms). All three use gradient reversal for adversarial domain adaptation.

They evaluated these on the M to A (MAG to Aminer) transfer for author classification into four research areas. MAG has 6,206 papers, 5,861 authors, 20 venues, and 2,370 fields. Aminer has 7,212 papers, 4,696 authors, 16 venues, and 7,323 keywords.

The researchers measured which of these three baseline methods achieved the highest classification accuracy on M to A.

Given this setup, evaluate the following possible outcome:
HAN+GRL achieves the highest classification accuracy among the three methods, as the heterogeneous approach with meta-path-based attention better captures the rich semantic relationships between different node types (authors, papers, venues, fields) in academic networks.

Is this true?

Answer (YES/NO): YES